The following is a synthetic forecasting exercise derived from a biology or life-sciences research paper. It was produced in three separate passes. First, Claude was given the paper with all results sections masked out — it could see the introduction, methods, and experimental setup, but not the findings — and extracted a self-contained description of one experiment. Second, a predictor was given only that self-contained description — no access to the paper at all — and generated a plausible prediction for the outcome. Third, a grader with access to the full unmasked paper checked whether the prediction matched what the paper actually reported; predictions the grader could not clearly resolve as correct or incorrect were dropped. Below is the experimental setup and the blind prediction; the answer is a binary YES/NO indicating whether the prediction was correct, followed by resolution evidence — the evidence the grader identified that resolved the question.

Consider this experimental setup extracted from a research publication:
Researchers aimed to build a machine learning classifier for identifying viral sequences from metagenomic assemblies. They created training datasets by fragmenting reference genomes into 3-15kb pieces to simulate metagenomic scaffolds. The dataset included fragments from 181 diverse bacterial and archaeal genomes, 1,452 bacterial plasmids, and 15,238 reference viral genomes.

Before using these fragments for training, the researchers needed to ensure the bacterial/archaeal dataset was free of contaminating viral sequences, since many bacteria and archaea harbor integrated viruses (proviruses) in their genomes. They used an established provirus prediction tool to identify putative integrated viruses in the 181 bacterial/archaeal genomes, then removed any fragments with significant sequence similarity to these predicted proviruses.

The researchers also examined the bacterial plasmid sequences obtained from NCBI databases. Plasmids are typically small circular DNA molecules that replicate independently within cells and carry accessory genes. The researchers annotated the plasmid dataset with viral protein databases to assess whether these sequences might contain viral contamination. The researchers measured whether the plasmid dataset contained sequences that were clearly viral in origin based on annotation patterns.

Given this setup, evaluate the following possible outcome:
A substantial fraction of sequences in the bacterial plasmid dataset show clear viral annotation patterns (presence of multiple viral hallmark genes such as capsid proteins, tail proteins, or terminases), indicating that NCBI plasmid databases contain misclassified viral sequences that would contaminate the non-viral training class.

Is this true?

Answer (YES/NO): NO